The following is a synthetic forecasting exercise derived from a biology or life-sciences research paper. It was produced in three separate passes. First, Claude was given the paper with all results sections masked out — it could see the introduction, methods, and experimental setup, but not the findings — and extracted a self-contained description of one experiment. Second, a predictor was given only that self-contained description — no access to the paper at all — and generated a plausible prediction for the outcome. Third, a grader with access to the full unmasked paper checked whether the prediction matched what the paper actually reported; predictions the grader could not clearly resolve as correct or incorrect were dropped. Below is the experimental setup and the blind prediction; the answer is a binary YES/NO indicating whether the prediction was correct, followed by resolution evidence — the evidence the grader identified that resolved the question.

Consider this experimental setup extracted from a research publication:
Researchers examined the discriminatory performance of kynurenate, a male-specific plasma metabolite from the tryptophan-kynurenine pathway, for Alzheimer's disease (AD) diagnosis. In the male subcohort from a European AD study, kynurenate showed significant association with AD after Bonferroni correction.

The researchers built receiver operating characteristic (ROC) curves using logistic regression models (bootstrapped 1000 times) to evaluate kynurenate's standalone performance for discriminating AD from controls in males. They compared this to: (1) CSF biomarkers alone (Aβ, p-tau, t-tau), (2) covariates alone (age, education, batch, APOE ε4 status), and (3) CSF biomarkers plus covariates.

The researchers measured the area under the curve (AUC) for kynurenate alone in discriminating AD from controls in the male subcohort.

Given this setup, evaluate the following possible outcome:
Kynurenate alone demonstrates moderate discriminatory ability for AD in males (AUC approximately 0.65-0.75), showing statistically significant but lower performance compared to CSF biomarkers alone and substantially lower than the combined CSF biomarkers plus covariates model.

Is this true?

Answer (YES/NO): YES